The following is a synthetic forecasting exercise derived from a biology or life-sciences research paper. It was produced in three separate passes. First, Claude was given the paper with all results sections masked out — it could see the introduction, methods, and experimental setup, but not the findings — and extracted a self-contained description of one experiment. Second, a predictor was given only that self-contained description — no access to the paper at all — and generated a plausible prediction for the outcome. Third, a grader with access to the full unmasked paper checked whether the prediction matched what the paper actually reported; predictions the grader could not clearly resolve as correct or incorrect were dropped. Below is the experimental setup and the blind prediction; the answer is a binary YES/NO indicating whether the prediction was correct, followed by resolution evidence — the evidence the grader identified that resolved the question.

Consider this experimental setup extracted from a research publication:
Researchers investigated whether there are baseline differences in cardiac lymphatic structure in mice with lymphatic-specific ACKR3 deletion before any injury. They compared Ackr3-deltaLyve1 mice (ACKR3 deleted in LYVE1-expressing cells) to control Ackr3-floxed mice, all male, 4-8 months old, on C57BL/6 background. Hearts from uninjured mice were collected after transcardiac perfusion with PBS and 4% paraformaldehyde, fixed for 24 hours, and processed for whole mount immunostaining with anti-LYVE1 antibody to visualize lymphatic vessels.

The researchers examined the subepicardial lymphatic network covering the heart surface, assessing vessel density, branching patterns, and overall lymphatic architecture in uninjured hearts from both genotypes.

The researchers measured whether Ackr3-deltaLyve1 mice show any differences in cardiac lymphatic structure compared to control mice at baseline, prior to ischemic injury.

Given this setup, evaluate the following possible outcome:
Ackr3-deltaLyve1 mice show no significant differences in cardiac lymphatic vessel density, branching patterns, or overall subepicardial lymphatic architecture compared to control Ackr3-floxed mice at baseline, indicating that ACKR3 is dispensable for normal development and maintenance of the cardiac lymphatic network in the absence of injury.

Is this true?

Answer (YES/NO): YES